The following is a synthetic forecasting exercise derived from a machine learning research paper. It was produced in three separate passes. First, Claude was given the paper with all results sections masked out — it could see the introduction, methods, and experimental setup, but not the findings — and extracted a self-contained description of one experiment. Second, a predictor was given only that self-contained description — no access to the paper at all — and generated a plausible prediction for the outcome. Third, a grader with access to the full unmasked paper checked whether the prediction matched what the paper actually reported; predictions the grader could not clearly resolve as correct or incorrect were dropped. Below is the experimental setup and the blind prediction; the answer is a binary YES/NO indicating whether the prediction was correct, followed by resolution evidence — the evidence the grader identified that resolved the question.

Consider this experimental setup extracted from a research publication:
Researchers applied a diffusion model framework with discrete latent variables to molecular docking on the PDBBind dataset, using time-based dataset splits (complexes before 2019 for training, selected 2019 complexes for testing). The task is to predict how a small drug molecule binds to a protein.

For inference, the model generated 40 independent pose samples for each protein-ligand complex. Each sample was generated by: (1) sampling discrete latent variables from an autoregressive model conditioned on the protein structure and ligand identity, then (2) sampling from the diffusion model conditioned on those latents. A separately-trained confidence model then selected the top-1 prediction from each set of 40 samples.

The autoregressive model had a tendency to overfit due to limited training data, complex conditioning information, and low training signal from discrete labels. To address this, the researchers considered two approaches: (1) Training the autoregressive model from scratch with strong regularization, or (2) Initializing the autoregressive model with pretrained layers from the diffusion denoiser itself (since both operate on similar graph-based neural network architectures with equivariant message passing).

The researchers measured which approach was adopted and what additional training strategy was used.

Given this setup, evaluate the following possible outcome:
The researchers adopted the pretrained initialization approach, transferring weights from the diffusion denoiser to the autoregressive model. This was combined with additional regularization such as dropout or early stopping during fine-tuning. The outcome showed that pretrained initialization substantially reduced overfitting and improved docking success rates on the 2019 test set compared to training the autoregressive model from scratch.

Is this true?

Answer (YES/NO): NO